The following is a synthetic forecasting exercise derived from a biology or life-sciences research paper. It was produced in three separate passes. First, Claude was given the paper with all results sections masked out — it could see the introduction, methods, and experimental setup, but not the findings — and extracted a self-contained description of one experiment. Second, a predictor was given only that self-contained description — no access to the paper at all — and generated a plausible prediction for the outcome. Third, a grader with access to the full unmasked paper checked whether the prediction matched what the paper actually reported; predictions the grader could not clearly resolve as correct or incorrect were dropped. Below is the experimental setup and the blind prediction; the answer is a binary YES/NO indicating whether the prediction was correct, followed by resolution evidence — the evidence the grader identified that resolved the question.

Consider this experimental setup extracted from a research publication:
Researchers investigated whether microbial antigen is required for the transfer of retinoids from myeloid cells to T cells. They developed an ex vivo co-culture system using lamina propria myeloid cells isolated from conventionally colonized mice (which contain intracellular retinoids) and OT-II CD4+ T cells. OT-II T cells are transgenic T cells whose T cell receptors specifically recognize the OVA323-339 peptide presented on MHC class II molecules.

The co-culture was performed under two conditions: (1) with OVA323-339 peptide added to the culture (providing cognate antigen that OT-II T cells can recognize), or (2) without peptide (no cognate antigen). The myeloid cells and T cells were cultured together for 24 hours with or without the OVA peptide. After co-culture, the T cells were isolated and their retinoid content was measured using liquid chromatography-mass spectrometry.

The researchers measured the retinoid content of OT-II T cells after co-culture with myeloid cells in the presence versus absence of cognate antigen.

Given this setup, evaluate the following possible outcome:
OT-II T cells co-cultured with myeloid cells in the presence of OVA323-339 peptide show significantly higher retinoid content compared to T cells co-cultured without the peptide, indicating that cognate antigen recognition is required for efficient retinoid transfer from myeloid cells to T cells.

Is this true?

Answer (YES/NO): YES